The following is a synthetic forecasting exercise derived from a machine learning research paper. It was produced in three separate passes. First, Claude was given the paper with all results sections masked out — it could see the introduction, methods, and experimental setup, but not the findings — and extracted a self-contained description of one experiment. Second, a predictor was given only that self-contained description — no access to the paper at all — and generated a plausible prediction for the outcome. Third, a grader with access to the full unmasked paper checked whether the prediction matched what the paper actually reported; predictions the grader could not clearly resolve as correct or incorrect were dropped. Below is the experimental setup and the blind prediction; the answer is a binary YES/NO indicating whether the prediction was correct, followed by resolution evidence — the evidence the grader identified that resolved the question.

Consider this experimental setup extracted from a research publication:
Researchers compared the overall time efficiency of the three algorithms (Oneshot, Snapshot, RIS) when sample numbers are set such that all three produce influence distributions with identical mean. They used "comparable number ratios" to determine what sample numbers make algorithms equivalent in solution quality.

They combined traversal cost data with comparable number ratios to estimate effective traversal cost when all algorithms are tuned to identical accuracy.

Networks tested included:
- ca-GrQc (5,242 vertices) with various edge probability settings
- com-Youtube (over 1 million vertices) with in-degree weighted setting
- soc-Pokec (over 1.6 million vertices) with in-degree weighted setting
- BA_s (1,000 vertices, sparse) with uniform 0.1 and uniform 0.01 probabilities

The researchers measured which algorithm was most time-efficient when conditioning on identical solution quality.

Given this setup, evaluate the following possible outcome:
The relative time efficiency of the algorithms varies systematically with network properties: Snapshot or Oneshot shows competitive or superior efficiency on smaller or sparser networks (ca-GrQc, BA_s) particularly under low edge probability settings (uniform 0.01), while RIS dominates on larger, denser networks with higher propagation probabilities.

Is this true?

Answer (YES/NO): NO